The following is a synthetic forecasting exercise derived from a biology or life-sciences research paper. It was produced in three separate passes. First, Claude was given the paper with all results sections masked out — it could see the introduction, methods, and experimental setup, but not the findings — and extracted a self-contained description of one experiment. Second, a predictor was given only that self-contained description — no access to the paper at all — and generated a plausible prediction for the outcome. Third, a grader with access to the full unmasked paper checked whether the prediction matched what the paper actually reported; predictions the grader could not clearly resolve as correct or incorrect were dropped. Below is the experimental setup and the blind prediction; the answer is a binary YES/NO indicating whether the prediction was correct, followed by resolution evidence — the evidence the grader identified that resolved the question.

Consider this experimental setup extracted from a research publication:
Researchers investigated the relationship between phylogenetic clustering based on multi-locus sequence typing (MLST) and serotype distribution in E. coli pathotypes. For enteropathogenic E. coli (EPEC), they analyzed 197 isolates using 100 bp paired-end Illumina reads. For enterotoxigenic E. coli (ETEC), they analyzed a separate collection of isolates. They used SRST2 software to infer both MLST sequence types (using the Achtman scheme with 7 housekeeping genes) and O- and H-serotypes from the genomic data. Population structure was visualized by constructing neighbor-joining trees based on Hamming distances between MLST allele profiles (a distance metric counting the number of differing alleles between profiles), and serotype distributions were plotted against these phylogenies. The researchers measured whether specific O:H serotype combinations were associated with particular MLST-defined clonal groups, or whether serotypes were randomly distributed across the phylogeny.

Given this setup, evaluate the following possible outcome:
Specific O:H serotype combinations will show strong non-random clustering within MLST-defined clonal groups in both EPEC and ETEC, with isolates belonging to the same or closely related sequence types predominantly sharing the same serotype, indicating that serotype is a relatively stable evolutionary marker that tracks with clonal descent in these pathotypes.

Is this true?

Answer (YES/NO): NO